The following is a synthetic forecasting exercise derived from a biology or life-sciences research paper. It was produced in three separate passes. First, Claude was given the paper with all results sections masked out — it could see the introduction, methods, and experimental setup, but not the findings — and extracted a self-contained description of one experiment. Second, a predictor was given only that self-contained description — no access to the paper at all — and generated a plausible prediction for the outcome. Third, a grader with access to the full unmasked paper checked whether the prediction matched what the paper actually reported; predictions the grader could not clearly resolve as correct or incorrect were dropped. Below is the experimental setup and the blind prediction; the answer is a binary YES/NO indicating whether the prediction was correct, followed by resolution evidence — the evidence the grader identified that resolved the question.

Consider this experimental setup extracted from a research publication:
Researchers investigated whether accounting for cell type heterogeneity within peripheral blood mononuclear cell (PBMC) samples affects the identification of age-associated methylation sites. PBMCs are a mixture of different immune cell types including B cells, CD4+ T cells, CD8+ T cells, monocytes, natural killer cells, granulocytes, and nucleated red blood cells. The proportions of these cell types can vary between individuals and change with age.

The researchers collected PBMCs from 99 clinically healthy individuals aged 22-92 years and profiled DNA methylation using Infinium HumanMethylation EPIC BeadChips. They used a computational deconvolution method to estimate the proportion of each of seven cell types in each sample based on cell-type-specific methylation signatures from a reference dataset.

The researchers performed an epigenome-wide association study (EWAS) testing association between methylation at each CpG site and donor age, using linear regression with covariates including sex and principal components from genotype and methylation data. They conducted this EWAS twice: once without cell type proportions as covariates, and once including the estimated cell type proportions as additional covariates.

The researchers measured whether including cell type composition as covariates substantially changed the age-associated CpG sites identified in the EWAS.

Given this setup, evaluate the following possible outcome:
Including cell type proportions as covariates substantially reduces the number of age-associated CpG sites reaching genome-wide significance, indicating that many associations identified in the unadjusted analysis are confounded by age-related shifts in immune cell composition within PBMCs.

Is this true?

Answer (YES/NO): NO